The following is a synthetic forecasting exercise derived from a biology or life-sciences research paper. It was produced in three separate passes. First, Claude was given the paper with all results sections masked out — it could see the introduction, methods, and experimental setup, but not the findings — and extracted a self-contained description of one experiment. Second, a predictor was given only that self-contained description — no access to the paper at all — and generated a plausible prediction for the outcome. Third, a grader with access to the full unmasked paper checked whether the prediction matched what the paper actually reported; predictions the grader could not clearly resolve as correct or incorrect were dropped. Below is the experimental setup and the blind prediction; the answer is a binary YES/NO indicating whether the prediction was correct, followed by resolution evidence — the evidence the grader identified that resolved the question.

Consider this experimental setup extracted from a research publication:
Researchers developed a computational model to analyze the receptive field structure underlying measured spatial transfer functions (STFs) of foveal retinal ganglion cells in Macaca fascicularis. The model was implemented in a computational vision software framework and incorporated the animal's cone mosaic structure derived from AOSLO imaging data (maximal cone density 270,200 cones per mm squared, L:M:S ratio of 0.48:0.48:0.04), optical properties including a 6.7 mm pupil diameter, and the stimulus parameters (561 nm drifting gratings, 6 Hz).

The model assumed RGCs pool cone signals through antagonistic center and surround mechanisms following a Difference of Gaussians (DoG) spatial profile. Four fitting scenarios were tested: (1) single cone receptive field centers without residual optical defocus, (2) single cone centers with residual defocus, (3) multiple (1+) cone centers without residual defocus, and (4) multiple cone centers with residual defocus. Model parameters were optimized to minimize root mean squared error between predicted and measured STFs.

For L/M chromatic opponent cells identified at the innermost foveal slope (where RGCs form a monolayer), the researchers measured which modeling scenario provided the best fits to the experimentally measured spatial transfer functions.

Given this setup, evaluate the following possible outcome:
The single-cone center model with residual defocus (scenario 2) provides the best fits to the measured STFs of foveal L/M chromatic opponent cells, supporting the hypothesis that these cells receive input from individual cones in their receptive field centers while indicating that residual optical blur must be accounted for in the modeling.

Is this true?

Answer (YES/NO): NO